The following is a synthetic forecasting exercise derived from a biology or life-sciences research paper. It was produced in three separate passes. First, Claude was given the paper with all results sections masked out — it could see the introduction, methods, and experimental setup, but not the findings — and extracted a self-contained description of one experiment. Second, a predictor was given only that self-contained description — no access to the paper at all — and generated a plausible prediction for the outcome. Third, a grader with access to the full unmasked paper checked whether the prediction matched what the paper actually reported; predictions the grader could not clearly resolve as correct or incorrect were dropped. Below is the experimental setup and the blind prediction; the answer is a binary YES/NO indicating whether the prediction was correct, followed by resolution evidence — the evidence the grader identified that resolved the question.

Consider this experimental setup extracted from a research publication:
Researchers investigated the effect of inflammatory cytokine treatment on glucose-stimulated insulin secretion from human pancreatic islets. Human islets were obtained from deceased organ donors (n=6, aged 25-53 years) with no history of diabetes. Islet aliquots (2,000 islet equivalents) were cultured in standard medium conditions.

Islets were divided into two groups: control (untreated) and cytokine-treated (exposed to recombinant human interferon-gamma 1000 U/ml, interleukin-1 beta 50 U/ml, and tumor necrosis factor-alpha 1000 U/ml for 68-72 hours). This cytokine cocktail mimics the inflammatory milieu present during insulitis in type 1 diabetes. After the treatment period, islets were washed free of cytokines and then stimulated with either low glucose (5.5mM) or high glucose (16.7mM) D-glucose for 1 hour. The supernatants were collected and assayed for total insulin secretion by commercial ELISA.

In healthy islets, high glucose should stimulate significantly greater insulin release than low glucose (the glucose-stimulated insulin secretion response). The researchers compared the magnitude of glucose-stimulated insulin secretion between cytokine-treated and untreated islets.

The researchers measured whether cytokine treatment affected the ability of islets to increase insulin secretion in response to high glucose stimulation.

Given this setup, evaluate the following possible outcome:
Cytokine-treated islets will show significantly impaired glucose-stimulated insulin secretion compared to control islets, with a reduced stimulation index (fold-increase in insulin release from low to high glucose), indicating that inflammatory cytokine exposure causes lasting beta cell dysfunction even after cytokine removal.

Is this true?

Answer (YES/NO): YES